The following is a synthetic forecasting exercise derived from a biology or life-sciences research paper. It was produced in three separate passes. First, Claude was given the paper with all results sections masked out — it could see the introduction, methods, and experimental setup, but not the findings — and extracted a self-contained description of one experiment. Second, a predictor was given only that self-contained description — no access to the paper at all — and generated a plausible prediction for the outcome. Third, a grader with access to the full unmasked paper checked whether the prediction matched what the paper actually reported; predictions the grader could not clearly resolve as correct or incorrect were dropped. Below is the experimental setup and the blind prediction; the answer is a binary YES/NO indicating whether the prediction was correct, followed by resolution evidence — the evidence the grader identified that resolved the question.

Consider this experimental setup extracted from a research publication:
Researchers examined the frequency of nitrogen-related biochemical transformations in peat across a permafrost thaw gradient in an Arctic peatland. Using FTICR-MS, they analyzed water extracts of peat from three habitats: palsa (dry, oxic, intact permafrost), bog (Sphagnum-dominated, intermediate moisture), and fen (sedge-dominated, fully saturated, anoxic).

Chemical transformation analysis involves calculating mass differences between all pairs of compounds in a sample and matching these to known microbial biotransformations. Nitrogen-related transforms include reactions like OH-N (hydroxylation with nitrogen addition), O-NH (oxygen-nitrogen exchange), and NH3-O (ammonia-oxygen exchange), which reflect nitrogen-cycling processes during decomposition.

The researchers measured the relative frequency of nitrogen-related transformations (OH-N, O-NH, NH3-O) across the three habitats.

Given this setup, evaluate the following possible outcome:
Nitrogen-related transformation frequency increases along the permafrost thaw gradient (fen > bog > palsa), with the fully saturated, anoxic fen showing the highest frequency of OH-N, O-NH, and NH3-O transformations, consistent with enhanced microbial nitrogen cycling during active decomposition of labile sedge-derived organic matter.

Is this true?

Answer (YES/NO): NO